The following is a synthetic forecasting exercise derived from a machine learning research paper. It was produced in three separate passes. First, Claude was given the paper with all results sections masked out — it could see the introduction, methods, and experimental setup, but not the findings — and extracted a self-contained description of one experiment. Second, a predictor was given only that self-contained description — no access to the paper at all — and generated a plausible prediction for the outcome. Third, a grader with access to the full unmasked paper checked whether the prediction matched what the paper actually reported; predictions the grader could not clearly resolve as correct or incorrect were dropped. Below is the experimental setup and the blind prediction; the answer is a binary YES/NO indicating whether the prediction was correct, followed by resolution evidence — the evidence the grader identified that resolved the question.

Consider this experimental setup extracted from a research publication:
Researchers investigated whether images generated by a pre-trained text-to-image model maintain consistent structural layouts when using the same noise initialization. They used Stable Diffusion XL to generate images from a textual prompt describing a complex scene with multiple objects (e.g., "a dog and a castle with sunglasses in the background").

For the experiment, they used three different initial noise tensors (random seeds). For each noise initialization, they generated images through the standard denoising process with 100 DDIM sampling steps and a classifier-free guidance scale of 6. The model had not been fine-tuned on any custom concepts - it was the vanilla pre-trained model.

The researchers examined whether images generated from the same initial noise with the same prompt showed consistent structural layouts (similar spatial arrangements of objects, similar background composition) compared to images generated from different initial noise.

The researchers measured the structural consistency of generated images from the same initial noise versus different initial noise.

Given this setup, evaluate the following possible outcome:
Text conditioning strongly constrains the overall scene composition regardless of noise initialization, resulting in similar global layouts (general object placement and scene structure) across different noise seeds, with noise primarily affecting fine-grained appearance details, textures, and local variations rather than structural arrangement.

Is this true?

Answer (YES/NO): NO